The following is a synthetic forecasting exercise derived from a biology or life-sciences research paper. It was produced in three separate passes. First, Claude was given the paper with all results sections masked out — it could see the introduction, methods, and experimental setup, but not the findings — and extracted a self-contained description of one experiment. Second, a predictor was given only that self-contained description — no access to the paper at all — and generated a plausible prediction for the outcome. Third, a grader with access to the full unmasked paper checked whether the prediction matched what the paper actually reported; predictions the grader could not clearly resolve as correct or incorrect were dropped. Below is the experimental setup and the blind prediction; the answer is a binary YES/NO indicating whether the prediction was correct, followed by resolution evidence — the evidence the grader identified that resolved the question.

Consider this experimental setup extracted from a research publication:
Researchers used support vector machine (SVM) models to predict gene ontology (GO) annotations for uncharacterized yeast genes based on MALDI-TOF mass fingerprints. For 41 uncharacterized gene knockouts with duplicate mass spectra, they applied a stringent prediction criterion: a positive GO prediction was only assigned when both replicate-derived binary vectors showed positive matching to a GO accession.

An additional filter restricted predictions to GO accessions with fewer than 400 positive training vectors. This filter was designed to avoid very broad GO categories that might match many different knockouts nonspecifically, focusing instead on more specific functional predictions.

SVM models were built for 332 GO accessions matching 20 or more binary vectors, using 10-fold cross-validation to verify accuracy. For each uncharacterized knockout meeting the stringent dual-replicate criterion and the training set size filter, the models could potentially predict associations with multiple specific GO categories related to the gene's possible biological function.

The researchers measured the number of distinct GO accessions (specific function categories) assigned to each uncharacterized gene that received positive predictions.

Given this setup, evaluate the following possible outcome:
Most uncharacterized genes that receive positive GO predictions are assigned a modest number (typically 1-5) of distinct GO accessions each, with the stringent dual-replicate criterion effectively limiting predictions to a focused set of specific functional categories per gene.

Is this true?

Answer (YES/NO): NO